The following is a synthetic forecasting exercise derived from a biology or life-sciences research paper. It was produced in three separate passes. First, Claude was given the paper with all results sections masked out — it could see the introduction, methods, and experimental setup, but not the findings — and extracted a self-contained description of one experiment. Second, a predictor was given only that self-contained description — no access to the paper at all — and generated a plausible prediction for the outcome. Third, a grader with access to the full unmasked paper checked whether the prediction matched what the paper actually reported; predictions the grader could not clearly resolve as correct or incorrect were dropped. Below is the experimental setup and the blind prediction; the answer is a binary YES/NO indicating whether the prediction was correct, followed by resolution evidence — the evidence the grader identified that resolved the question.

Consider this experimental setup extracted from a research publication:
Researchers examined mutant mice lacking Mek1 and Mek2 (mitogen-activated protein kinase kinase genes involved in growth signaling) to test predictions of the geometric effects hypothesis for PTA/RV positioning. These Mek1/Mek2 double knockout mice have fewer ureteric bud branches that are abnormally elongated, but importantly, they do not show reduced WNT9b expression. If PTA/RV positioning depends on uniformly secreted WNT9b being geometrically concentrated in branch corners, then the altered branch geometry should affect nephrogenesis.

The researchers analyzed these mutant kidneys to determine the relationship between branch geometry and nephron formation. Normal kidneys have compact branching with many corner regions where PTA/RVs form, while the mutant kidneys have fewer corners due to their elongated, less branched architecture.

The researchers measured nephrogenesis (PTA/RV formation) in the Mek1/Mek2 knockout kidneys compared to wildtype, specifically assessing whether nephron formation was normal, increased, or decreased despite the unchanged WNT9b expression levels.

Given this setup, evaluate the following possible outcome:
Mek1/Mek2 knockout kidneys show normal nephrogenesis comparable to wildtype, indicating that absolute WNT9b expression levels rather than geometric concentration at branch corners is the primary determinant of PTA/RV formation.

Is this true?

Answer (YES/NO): NO